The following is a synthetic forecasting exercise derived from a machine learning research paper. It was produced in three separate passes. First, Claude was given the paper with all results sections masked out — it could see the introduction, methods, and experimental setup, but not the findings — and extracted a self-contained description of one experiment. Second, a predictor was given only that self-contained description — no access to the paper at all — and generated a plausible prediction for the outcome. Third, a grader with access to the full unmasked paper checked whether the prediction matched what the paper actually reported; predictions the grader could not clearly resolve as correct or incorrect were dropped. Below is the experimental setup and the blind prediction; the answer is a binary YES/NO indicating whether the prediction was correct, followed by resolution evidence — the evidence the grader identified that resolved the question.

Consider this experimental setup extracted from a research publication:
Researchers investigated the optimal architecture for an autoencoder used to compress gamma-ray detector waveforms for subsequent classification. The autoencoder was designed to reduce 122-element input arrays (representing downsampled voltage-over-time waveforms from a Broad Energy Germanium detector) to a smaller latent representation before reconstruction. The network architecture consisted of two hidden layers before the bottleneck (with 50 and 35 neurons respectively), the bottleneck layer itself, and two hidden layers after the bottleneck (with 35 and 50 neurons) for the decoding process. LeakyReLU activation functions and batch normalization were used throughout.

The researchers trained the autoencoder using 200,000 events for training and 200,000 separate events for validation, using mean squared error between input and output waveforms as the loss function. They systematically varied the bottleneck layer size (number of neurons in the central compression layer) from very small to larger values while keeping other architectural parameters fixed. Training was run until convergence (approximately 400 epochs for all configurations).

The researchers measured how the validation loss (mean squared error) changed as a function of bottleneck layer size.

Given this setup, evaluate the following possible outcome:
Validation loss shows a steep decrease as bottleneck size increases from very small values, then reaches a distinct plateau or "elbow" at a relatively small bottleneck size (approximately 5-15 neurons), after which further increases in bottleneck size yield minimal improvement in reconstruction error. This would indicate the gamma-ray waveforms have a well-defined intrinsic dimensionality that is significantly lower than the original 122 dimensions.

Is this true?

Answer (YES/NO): YES